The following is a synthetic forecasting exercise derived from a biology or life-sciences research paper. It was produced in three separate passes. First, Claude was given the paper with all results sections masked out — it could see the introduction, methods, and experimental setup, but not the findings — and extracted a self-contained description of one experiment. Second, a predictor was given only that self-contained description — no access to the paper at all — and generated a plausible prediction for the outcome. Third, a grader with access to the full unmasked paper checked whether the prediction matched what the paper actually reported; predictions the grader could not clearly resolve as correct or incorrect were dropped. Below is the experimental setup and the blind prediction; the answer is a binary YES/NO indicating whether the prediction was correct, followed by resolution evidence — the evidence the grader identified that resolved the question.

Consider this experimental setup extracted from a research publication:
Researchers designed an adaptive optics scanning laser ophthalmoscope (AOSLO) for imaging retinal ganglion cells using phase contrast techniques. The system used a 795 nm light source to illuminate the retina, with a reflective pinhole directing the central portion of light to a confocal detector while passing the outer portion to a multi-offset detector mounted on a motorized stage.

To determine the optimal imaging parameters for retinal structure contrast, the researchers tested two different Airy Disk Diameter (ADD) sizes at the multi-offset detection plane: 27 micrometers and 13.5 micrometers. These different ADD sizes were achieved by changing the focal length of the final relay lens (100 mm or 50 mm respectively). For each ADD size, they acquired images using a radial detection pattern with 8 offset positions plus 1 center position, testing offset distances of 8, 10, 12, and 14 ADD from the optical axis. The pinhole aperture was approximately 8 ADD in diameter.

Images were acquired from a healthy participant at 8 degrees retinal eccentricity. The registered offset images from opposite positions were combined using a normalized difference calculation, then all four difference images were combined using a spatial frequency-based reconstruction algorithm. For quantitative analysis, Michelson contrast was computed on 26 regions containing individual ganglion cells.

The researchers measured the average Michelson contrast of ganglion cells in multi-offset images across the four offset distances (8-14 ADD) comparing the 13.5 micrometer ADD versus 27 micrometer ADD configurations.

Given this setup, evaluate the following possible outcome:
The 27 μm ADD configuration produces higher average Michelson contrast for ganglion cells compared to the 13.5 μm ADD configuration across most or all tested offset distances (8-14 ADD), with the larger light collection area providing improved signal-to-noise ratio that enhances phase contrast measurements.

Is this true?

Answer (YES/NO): NO